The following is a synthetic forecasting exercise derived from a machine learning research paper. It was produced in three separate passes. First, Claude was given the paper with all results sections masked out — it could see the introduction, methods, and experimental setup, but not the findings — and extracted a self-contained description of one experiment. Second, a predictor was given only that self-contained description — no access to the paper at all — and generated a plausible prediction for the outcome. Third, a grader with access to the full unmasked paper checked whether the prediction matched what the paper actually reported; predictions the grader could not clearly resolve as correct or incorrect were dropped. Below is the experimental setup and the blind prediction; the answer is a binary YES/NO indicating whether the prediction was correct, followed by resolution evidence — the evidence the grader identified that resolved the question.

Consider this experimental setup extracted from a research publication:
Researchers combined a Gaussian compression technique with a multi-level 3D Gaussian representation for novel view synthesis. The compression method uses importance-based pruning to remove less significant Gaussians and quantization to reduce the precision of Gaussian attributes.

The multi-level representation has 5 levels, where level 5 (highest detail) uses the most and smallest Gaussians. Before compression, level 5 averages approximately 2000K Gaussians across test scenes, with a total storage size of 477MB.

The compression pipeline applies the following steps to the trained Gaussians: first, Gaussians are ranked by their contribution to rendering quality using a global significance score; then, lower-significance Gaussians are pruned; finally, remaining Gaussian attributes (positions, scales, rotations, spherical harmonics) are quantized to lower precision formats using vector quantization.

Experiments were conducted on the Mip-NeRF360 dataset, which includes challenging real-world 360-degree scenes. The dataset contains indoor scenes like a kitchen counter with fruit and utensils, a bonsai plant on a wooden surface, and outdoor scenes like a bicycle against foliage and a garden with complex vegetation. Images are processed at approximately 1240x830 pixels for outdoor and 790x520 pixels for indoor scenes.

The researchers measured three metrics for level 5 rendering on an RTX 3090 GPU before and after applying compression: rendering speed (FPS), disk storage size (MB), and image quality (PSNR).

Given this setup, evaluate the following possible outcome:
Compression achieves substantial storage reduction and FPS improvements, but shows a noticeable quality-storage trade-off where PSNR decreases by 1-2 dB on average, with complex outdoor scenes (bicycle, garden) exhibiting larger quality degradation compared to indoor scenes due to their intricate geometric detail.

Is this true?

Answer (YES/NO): NO